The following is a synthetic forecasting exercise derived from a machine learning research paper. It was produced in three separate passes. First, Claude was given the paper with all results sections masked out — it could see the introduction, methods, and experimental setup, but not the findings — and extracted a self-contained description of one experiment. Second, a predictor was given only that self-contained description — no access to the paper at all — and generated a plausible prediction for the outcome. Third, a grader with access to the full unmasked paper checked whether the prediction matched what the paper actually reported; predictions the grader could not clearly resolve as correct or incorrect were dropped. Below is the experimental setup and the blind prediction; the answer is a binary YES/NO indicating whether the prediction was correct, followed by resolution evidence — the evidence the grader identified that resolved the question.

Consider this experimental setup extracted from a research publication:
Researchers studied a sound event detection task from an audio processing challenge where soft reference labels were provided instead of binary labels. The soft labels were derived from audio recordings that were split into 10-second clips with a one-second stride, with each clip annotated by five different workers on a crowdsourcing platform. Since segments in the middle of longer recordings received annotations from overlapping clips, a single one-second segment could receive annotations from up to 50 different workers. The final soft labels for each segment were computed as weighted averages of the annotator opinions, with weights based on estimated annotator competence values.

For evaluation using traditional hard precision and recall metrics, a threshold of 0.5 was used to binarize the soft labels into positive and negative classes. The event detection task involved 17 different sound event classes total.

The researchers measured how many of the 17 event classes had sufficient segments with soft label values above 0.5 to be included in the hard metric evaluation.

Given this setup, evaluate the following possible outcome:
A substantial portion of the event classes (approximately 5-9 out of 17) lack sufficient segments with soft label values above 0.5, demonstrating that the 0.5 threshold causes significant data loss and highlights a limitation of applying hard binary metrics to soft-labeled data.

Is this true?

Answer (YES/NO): YES